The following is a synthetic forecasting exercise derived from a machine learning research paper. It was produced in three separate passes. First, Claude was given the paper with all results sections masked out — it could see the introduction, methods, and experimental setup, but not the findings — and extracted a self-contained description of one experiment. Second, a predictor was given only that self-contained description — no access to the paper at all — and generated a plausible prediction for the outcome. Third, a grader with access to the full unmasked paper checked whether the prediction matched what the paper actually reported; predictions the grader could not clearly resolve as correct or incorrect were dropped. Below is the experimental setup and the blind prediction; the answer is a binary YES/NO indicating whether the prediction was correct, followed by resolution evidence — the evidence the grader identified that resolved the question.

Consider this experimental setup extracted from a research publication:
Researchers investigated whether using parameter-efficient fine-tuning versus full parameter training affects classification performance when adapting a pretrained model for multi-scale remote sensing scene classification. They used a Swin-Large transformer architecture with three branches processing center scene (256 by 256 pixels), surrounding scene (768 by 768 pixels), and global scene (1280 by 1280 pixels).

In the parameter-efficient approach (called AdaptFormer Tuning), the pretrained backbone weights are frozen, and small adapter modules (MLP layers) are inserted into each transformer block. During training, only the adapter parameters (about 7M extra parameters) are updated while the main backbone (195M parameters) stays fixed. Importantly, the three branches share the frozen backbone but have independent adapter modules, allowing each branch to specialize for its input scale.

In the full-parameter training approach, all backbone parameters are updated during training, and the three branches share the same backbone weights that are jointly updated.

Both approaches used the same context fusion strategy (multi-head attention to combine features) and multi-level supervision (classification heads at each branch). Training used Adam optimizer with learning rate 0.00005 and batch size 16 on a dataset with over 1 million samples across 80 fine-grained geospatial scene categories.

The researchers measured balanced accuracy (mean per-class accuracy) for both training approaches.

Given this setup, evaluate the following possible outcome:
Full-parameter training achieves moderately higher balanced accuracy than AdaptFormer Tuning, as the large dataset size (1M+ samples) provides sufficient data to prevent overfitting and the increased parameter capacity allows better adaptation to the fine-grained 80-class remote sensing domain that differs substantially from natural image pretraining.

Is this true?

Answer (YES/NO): NO